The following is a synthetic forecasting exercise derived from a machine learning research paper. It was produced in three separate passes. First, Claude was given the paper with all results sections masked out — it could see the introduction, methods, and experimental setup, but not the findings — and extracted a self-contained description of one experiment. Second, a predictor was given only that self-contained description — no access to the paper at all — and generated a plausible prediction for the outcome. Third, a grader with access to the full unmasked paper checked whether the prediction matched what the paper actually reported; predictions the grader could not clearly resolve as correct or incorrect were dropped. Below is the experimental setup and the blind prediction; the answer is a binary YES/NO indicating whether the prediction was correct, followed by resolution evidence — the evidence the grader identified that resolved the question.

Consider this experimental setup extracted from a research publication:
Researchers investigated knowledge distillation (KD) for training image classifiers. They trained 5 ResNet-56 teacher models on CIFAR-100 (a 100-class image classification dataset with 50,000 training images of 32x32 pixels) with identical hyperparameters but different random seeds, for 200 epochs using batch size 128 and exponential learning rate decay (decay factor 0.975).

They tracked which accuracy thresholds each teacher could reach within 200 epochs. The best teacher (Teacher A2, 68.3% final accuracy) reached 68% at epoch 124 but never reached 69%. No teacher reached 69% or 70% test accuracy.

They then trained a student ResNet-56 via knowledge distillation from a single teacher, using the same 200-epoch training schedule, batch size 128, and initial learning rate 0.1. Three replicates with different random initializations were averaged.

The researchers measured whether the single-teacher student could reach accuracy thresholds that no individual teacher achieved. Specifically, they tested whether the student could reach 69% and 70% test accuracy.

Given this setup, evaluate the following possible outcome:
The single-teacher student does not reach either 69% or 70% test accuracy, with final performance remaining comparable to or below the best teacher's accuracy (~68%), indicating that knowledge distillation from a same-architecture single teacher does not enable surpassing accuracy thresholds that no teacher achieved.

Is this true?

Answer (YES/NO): NO